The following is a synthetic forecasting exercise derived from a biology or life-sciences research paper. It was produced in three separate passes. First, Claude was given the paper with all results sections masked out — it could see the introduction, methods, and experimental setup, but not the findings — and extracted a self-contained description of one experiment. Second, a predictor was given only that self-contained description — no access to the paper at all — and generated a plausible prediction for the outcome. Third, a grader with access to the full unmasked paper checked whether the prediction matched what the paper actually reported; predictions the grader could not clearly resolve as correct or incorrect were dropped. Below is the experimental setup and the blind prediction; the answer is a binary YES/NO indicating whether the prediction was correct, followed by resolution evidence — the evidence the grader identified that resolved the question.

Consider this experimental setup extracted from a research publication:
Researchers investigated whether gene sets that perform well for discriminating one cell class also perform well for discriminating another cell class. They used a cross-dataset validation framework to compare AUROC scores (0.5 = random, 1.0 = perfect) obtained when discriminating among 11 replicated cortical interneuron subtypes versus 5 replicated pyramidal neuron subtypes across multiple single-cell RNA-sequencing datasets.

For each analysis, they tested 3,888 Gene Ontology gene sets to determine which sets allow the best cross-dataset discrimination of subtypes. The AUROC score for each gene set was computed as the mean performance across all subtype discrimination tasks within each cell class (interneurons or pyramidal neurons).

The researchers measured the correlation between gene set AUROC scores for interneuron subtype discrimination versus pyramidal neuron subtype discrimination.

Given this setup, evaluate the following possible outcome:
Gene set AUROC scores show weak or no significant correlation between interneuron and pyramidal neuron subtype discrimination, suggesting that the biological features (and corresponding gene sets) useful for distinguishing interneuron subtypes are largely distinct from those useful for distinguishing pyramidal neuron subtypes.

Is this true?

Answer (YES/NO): NO